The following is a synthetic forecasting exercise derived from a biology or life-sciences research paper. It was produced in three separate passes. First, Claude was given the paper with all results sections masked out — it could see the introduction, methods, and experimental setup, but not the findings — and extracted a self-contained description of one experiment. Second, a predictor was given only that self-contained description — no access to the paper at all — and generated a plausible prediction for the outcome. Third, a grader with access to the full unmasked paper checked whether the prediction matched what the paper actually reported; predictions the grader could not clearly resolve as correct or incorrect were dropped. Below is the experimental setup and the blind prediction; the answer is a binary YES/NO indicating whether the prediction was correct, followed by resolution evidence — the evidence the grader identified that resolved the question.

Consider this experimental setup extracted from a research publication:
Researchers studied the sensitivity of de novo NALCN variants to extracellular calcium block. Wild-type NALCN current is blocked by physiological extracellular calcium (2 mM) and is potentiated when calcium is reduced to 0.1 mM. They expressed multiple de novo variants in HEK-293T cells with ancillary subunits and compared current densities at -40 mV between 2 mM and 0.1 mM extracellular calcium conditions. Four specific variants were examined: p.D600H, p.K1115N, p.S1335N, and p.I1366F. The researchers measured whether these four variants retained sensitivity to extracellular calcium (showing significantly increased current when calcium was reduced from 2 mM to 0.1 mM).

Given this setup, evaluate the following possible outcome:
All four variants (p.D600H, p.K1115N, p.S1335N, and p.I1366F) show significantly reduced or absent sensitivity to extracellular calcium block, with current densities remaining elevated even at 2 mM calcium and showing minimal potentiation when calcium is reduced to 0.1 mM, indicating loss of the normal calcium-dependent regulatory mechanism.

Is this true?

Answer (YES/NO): YES